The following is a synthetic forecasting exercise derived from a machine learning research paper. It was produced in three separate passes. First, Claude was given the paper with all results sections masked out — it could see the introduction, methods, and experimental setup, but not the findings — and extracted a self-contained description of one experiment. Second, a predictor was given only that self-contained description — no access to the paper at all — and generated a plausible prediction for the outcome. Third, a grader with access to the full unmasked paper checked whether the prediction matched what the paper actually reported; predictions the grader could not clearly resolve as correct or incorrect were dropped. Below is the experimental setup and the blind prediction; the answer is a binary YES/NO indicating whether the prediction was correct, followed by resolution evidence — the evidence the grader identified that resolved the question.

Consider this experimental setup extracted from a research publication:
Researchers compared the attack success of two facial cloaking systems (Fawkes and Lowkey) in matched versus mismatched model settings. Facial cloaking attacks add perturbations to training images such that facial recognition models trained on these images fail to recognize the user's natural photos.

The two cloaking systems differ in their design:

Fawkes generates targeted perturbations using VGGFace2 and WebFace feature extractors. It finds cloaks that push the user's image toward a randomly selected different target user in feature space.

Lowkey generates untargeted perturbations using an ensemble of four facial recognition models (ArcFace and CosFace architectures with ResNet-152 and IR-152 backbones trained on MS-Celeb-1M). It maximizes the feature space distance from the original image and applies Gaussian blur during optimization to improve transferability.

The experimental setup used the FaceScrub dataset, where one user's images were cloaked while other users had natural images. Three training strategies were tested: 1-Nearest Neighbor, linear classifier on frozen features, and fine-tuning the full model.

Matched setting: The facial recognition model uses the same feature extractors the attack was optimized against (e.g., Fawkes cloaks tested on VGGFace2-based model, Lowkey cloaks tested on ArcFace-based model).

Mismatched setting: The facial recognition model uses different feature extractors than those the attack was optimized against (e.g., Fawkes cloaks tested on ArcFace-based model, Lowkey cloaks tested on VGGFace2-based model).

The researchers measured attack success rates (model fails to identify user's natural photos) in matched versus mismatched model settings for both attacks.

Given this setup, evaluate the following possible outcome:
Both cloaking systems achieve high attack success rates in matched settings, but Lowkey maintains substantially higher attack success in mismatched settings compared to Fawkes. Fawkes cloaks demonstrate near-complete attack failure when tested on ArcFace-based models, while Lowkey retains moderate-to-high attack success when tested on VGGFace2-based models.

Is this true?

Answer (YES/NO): NO